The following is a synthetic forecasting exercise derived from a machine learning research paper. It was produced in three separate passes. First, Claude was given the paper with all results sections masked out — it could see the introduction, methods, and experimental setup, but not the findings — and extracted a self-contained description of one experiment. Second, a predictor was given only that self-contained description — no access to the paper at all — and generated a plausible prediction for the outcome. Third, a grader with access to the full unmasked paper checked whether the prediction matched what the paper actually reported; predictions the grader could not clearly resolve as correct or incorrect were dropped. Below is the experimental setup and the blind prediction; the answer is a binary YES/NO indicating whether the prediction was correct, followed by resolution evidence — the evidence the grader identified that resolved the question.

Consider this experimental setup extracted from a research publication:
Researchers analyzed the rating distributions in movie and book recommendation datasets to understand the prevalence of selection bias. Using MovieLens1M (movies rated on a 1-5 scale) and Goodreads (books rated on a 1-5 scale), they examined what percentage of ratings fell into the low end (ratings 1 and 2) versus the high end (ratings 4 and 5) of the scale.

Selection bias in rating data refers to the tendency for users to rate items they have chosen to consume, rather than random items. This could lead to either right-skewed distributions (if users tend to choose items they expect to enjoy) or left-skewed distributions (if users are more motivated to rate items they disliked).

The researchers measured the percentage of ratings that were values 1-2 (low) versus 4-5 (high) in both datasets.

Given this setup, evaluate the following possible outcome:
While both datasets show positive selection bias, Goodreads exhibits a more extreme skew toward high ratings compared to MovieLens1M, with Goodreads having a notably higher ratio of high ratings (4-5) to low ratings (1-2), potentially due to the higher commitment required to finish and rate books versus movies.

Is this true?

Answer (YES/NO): YES